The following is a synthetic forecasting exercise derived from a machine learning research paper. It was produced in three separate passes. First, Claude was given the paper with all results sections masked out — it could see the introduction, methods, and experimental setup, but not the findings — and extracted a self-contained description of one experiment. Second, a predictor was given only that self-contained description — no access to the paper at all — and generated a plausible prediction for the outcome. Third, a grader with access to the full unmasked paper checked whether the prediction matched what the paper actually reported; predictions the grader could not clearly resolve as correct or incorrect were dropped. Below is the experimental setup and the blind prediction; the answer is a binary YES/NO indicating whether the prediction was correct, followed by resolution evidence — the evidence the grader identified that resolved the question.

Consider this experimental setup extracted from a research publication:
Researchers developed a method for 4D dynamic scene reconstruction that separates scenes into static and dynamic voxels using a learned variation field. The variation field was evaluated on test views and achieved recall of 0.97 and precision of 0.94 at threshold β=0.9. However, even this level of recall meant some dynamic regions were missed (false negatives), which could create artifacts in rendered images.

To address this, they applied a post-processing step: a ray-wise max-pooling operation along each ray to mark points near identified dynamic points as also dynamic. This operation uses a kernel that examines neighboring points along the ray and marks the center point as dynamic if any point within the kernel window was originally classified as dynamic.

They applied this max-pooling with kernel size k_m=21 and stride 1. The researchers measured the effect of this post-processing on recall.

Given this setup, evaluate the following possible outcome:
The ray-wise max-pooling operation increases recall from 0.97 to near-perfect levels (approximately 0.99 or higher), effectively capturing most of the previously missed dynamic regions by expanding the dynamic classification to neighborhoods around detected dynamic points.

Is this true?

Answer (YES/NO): YES